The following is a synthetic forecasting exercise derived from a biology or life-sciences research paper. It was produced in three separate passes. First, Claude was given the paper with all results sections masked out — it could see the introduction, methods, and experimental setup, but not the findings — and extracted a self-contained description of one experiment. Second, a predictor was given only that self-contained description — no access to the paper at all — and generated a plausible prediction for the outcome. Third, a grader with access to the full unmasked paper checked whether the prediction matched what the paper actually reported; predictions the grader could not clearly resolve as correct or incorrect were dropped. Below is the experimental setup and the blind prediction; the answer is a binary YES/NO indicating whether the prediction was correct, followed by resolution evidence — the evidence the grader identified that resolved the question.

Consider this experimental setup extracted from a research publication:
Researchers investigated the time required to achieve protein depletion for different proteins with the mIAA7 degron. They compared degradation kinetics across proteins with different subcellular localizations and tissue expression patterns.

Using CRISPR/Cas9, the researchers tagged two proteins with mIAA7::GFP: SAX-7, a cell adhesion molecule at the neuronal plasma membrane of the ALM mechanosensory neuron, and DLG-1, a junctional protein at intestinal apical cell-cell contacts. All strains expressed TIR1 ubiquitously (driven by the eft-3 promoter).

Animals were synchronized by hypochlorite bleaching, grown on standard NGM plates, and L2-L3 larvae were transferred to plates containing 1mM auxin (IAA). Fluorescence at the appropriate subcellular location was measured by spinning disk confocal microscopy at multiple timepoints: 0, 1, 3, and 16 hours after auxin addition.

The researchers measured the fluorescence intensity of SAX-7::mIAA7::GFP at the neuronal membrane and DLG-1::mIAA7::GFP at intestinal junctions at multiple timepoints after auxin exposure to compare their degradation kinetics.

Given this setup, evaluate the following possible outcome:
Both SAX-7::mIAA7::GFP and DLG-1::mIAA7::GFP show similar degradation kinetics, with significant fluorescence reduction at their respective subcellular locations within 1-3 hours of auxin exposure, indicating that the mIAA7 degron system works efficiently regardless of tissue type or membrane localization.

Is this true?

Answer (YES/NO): NO